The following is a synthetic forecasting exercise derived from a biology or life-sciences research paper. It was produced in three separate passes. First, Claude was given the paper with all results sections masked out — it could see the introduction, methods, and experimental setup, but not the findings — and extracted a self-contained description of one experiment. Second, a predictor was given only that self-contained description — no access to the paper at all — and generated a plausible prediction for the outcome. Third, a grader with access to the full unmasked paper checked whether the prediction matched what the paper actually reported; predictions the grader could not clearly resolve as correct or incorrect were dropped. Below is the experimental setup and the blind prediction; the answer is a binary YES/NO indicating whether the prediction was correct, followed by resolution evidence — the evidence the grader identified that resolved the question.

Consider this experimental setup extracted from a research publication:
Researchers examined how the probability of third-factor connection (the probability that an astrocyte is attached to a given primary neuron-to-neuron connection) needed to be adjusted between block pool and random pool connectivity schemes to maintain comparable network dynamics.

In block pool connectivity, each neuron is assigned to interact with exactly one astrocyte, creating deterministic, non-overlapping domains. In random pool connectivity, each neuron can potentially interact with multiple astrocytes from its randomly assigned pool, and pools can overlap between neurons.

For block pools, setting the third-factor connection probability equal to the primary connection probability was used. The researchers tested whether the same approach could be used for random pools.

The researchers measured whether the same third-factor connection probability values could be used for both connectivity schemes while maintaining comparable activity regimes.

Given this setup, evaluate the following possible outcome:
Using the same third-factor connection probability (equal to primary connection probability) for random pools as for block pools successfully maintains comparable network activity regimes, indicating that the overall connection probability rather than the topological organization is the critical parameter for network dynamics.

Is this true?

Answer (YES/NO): NO